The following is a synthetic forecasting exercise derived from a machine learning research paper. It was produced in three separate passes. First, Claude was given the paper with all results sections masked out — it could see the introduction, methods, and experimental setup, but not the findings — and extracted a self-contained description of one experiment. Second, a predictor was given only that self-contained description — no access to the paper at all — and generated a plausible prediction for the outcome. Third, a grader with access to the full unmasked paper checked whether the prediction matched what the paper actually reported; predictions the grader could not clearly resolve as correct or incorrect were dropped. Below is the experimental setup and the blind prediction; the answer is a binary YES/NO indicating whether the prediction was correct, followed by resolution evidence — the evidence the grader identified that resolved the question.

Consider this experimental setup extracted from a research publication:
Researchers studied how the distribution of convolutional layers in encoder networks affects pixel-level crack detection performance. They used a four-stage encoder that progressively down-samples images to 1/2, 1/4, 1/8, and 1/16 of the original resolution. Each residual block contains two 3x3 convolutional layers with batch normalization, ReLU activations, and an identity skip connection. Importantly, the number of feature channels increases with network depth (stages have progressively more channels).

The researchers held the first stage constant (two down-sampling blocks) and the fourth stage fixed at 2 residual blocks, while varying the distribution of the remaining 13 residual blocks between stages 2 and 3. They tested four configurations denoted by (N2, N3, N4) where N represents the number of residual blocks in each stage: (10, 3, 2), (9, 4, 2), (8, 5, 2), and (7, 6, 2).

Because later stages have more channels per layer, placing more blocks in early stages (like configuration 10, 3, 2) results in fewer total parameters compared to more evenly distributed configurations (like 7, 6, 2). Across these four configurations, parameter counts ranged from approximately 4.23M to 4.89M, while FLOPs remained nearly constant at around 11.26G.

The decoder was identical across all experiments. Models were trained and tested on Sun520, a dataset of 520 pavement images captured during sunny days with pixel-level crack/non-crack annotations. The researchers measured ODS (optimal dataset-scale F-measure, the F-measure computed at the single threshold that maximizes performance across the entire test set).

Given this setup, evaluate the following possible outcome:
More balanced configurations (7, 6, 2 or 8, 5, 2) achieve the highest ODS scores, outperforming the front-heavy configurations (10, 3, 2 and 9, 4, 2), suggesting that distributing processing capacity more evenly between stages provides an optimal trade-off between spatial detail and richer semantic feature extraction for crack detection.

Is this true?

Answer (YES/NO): YES